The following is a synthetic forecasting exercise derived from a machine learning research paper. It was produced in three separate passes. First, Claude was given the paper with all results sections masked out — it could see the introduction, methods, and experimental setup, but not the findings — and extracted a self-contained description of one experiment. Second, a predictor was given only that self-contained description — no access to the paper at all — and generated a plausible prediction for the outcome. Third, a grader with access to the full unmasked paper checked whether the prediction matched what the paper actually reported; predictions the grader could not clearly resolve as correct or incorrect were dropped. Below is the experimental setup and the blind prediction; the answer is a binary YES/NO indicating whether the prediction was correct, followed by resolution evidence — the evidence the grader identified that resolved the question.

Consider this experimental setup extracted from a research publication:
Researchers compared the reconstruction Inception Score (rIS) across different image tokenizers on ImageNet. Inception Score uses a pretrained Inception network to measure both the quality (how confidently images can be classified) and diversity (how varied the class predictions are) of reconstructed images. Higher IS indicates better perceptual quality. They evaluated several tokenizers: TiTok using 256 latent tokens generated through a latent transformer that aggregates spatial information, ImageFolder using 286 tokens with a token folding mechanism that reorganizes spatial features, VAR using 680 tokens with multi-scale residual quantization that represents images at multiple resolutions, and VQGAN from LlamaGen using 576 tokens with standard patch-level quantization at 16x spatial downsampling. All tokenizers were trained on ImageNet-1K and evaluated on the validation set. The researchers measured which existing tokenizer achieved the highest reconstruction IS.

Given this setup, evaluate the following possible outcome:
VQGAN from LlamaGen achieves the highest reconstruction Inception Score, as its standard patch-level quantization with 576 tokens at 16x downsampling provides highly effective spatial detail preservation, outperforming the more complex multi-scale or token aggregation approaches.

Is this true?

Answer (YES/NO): NO